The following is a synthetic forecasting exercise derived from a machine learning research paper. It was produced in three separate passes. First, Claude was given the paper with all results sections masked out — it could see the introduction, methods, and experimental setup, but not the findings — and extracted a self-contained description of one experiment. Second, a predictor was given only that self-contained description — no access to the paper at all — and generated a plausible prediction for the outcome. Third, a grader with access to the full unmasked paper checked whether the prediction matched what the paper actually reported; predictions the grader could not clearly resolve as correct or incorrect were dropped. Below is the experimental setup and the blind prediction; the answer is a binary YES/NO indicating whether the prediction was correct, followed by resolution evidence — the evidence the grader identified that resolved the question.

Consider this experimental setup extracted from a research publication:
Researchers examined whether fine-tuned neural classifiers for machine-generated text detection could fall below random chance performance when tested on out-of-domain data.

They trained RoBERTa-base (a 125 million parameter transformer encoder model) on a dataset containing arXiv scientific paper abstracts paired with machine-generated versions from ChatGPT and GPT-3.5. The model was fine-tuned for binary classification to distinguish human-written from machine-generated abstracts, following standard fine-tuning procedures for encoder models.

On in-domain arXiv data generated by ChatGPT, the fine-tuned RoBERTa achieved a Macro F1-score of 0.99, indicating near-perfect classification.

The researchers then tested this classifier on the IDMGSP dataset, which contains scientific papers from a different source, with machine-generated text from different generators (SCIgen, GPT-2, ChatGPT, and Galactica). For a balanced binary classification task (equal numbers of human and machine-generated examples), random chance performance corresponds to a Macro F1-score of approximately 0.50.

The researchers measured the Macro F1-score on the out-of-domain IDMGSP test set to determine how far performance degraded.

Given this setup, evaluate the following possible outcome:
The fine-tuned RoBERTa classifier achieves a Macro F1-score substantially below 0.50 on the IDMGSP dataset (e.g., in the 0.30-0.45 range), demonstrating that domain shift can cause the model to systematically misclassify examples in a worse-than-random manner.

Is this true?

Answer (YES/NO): YES